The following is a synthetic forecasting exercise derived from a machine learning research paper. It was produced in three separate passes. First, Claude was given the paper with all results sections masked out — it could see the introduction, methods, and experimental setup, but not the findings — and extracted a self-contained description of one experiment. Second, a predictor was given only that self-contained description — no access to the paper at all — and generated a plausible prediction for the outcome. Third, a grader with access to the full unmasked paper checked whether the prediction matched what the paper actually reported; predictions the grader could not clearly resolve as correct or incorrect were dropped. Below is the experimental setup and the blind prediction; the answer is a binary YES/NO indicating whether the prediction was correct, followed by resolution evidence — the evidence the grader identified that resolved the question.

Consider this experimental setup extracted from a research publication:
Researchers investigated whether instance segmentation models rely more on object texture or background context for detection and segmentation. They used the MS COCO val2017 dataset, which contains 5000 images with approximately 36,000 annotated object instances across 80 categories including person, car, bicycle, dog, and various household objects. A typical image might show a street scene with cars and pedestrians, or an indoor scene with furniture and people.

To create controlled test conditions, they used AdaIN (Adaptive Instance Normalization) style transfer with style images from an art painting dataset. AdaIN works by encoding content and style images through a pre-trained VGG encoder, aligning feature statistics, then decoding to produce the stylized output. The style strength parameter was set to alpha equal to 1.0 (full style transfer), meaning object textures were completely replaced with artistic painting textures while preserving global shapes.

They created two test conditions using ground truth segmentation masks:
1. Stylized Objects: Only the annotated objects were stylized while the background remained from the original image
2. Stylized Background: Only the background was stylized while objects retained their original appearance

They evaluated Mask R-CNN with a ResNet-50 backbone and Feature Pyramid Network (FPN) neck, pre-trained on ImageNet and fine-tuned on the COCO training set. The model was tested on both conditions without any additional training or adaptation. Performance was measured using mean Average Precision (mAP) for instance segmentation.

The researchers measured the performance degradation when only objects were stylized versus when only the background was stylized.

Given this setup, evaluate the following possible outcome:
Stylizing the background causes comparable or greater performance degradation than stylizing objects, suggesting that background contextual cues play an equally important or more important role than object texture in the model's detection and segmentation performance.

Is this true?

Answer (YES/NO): NO